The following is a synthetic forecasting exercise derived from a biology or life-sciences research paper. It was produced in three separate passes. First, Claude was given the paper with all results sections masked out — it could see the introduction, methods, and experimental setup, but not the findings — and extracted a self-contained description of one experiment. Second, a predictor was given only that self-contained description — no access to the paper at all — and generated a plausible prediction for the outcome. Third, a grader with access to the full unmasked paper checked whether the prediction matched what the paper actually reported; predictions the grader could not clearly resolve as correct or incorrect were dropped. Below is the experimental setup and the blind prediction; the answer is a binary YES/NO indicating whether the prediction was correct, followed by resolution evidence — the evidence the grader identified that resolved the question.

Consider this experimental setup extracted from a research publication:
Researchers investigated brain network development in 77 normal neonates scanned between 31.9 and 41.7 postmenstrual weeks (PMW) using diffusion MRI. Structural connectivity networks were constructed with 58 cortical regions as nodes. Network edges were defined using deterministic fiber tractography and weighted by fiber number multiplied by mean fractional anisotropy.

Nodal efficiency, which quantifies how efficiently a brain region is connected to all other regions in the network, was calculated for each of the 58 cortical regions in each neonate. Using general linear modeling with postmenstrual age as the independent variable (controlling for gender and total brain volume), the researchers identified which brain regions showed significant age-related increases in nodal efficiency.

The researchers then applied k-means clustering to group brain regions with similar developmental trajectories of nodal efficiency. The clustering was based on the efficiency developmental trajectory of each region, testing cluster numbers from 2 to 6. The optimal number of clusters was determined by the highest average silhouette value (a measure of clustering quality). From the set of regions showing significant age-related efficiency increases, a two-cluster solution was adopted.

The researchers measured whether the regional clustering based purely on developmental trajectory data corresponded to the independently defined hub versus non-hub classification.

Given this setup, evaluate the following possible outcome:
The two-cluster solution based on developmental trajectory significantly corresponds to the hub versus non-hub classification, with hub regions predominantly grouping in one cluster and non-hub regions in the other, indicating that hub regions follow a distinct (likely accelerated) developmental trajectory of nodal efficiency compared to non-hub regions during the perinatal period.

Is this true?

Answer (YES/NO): YES